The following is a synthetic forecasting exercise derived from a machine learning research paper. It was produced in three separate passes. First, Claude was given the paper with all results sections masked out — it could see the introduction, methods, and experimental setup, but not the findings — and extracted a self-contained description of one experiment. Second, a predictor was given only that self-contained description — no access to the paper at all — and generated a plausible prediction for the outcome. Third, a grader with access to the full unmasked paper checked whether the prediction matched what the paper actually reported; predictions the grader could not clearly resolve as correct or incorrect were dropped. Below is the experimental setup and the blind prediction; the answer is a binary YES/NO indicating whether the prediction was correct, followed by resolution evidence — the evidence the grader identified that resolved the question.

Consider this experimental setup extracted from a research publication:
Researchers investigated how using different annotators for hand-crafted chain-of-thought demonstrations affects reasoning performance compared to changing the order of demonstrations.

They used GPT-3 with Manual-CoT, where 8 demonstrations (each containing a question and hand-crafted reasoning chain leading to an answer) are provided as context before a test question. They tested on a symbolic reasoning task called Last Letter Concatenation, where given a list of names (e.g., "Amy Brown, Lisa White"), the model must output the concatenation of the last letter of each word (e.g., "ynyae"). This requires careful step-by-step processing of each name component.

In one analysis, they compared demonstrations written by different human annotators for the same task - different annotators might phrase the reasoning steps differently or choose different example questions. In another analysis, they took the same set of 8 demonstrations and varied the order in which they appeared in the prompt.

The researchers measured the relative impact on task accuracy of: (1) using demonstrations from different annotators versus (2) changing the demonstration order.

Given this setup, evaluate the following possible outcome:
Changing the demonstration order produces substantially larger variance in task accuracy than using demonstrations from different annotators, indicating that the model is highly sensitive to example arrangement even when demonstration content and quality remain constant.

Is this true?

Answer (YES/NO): NO